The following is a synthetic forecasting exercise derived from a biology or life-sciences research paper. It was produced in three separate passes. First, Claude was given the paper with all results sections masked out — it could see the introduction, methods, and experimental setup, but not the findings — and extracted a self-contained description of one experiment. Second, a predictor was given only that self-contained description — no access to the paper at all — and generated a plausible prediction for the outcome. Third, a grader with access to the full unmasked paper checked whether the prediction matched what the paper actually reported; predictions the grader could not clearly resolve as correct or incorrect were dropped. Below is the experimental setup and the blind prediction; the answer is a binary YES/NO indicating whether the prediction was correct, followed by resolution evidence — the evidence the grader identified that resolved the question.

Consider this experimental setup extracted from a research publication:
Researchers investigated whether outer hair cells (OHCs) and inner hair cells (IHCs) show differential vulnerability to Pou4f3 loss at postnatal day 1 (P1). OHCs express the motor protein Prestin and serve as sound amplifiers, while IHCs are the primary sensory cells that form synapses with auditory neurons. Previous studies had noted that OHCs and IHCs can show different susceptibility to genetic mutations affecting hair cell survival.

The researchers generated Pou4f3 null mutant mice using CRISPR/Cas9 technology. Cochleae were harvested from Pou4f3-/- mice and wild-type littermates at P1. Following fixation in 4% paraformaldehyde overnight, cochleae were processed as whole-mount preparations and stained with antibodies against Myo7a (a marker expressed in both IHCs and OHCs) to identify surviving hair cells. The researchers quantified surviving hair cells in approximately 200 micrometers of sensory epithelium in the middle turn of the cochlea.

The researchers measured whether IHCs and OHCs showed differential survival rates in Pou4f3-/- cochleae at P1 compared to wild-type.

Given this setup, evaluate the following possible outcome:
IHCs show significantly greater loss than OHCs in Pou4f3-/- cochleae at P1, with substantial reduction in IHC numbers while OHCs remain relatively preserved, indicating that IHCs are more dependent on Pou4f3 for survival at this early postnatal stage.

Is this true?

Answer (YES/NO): NO